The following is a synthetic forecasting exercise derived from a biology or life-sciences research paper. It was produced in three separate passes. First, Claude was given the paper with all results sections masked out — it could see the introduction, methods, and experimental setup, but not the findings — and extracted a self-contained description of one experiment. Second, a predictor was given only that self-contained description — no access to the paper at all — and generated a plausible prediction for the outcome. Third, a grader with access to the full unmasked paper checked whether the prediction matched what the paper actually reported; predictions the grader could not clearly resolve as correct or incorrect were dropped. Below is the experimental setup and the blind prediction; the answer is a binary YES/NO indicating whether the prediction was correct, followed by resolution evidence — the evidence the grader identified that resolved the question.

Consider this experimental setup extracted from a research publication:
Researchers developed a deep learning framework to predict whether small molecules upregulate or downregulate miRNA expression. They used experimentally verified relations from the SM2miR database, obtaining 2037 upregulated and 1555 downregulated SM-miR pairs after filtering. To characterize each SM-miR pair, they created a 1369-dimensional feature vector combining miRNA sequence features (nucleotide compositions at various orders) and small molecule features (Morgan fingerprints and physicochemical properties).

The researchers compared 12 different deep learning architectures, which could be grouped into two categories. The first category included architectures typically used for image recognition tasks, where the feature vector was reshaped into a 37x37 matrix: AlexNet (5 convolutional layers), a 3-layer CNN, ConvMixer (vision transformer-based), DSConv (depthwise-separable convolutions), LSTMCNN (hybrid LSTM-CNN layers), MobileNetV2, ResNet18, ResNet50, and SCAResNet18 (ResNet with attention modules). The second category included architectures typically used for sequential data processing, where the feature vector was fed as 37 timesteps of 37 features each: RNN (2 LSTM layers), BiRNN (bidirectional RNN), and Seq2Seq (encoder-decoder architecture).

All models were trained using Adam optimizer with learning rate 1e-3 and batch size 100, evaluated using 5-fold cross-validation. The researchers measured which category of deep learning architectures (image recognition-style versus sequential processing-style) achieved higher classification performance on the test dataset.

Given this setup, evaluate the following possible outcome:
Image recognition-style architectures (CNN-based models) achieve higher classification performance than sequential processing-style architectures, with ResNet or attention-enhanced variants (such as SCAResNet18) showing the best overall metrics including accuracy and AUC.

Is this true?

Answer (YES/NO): NO